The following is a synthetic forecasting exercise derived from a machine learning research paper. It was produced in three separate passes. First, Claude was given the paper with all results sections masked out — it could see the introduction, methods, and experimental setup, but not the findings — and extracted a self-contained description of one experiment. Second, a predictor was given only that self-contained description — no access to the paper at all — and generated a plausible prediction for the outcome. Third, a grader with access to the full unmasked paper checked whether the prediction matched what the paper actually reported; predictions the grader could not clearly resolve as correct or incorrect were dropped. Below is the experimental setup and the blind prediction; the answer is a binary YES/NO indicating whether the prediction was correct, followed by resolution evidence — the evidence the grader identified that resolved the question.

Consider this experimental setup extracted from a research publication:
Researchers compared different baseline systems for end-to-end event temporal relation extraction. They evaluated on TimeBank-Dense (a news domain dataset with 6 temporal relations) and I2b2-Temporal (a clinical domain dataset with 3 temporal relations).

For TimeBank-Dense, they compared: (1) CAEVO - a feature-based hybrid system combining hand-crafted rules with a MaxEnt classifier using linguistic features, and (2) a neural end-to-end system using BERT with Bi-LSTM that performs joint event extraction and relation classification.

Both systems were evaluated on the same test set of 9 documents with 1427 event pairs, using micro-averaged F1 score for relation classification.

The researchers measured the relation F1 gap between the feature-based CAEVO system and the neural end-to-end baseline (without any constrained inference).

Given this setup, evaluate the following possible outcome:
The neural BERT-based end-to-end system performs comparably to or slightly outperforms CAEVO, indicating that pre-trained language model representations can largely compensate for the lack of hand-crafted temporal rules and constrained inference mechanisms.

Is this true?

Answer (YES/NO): NO